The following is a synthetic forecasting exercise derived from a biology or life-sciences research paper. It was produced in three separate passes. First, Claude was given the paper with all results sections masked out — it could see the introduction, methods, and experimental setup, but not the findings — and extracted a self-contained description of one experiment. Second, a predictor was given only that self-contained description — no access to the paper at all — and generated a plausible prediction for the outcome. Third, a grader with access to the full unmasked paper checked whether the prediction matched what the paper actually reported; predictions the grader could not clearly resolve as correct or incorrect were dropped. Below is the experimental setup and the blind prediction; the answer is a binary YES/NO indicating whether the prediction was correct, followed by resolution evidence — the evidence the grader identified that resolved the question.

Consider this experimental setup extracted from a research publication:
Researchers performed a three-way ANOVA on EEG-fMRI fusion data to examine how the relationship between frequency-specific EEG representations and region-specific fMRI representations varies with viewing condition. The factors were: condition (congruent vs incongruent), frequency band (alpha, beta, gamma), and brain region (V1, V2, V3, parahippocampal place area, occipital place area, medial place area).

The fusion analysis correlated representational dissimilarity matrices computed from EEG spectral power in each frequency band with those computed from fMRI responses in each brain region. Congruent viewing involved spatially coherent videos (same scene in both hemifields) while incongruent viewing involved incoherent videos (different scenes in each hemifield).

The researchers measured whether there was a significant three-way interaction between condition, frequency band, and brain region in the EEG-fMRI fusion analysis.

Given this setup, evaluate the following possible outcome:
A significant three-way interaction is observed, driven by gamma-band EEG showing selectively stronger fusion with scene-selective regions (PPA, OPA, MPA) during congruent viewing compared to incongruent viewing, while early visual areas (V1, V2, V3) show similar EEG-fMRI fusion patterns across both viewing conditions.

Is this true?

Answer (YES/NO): NO